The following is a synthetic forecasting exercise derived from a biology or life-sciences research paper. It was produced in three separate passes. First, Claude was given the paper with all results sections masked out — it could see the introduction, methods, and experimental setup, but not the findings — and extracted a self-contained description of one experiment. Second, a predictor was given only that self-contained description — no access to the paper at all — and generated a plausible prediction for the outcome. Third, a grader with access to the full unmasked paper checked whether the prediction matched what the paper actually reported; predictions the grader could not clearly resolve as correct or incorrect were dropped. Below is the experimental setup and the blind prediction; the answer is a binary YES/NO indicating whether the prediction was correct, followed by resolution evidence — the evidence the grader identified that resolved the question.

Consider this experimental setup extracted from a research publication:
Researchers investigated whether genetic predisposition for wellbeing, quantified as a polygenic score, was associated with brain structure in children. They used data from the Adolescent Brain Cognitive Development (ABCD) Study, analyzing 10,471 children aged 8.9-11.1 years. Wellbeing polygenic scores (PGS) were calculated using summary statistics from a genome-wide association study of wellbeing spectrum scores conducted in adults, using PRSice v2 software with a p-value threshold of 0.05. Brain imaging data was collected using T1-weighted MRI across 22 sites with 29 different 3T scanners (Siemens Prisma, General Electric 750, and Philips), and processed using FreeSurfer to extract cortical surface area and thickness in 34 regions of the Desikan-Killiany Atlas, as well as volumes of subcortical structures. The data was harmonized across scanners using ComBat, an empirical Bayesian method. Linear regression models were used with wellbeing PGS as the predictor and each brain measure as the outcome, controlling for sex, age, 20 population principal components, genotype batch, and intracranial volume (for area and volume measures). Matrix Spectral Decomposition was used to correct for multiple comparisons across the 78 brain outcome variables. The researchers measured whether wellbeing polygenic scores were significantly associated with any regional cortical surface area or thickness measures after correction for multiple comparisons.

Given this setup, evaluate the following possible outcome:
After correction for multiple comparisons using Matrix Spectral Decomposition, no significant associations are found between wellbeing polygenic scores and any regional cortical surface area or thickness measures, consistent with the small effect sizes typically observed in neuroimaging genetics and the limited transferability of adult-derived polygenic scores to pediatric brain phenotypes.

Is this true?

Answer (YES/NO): YES